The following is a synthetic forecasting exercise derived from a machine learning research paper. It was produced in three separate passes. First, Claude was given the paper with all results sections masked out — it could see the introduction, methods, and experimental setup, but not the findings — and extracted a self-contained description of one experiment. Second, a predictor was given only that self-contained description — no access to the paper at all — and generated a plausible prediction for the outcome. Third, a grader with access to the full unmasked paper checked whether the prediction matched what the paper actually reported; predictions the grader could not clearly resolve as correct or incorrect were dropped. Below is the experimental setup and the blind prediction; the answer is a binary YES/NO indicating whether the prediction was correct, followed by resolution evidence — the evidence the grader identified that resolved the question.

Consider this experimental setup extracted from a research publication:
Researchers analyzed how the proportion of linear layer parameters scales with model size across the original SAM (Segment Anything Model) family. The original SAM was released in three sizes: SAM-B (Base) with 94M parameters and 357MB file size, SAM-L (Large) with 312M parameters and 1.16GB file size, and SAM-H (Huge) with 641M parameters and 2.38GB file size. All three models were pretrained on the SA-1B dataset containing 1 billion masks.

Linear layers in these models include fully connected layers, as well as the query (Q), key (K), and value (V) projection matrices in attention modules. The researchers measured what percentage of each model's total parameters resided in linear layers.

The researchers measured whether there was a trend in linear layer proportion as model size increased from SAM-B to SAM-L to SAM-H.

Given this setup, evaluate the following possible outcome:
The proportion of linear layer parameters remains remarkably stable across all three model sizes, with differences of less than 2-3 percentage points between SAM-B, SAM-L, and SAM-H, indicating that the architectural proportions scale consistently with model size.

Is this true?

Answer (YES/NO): NO